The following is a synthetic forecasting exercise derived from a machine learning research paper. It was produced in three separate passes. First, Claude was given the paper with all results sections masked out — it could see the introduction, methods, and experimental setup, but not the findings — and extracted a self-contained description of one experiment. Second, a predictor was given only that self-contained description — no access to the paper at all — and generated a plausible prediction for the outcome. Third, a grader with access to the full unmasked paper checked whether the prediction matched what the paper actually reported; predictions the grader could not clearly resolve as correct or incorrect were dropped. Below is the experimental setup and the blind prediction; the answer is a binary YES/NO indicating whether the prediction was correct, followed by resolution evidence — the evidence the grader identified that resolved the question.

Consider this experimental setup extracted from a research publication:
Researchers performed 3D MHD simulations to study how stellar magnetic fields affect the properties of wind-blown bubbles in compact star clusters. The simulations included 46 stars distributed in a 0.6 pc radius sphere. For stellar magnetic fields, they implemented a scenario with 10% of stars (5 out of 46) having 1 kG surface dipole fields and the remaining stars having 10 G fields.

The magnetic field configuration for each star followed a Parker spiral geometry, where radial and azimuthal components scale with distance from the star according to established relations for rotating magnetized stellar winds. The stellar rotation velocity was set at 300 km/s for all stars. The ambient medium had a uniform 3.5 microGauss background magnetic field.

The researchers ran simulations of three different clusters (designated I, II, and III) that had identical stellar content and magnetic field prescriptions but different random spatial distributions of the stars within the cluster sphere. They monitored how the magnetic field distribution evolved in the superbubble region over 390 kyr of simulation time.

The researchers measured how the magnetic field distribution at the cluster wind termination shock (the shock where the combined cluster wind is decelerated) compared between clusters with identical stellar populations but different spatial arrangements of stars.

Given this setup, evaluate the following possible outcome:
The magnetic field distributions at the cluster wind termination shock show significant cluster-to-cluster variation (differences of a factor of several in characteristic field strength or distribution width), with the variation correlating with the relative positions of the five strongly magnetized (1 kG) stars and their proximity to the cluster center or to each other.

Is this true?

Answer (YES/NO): YES